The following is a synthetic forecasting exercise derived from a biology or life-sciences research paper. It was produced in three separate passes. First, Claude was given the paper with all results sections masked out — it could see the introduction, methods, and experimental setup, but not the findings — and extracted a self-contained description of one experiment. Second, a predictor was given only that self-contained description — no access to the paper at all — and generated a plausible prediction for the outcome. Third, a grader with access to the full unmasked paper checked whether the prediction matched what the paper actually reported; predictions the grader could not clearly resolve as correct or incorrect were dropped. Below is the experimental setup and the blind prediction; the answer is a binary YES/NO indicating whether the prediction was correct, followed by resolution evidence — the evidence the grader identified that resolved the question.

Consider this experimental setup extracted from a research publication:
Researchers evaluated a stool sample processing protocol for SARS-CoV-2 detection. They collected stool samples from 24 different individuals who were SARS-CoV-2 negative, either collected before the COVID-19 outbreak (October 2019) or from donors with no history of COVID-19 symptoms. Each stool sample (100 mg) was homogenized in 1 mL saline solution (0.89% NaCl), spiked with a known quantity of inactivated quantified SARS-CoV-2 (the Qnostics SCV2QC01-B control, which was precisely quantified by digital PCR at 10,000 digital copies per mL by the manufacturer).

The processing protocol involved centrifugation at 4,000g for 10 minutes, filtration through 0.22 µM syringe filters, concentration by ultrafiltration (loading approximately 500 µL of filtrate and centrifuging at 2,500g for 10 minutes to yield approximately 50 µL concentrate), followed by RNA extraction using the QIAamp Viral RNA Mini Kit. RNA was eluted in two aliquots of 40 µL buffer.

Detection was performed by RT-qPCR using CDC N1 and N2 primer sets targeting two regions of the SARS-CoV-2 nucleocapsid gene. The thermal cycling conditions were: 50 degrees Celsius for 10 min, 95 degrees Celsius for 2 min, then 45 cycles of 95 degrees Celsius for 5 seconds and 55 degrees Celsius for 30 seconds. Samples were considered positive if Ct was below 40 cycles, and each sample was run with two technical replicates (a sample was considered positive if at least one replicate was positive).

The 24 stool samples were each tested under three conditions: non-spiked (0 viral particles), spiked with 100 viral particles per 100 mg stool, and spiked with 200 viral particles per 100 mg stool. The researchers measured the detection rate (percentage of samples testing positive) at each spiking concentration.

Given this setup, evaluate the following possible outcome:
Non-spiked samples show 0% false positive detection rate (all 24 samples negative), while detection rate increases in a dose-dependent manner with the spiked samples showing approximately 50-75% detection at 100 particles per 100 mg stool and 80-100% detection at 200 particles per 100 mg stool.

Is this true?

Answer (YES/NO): NO